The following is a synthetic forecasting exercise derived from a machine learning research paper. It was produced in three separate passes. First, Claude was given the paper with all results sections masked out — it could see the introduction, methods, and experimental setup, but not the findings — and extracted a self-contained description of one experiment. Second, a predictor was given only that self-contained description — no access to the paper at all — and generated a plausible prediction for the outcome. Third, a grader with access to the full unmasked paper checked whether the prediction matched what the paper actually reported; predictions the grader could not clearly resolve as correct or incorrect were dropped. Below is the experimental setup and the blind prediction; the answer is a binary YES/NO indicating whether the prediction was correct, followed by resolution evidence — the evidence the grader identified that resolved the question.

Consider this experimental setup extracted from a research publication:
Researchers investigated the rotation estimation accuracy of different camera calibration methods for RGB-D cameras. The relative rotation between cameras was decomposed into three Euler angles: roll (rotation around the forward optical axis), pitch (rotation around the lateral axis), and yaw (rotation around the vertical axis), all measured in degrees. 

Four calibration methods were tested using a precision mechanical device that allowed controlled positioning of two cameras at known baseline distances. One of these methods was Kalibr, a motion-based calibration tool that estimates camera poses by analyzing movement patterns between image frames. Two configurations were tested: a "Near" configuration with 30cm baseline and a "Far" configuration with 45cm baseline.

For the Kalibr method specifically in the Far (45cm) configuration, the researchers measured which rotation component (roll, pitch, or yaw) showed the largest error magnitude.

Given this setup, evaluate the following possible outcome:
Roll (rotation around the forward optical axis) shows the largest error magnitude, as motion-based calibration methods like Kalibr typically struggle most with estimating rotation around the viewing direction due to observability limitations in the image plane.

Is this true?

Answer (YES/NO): NO